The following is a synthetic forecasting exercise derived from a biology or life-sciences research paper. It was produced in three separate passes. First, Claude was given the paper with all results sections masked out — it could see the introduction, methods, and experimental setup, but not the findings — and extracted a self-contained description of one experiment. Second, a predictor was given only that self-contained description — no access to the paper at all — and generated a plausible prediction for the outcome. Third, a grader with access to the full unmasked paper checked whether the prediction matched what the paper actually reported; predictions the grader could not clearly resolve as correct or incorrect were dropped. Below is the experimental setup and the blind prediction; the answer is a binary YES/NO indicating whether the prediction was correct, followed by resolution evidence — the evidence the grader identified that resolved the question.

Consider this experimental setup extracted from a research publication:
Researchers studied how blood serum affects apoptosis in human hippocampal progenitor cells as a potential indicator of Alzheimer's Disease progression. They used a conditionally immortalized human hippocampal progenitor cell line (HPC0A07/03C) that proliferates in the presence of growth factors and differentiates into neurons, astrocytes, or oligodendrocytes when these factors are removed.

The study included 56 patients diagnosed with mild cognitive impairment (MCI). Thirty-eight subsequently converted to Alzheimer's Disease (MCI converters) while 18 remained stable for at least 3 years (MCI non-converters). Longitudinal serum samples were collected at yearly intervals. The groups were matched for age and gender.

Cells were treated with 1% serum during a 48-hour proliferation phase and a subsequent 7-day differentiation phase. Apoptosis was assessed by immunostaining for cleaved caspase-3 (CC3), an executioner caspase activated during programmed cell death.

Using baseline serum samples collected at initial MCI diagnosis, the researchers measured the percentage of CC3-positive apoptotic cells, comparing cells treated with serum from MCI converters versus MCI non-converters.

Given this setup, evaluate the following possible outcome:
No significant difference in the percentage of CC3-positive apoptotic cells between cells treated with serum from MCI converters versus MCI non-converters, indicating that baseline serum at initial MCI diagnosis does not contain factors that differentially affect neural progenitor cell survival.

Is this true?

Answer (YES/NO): NO